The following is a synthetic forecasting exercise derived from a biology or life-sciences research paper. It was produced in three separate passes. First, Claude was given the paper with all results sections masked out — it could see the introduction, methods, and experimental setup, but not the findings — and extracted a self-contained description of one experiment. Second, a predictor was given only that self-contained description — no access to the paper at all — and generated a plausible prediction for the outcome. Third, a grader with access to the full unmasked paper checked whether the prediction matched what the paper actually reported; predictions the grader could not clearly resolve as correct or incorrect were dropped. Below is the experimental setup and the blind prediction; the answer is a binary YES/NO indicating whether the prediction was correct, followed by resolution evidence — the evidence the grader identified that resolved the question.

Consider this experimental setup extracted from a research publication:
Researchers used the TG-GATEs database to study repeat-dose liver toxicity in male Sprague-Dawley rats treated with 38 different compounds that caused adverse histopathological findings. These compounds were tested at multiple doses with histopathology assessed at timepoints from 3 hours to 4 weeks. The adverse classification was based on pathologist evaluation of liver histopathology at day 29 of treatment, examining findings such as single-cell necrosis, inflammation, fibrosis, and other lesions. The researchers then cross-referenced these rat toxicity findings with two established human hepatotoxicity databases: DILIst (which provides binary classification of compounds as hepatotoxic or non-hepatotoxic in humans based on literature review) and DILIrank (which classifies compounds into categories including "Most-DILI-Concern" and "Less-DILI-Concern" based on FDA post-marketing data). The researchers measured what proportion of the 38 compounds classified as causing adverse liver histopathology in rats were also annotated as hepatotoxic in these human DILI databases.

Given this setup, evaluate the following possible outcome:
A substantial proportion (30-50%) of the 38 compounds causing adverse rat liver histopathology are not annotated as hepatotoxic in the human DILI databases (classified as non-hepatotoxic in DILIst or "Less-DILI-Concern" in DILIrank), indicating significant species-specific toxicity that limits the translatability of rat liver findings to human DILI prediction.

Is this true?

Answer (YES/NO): YES